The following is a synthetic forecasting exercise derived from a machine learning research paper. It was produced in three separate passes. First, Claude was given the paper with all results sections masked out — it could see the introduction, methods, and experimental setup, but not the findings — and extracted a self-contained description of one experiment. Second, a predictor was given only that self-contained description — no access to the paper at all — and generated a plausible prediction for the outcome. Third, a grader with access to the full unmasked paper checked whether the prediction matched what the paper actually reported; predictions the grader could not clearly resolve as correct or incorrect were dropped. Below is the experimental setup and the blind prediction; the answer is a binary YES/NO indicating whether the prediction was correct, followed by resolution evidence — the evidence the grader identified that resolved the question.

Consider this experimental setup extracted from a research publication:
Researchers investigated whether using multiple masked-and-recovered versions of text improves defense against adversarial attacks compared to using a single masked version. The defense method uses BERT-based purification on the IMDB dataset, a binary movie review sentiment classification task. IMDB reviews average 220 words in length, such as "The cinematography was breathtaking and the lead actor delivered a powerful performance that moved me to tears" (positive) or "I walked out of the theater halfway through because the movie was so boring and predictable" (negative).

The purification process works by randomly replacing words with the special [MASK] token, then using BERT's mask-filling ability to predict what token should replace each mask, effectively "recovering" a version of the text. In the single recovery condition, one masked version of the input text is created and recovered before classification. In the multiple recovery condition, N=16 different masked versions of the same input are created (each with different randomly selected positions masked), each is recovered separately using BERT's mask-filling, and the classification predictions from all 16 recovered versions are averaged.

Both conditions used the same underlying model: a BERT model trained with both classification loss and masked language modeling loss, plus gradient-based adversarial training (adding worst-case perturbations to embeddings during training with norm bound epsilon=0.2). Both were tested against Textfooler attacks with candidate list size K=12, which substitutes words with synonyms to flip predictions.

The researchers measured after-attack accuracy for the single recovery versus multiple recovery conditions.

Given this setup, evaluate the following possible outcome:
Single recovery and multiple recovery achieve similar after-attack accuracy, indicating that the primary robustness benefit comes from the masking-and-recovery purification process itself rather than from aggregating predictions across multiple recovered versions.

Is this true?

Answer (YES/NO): NO